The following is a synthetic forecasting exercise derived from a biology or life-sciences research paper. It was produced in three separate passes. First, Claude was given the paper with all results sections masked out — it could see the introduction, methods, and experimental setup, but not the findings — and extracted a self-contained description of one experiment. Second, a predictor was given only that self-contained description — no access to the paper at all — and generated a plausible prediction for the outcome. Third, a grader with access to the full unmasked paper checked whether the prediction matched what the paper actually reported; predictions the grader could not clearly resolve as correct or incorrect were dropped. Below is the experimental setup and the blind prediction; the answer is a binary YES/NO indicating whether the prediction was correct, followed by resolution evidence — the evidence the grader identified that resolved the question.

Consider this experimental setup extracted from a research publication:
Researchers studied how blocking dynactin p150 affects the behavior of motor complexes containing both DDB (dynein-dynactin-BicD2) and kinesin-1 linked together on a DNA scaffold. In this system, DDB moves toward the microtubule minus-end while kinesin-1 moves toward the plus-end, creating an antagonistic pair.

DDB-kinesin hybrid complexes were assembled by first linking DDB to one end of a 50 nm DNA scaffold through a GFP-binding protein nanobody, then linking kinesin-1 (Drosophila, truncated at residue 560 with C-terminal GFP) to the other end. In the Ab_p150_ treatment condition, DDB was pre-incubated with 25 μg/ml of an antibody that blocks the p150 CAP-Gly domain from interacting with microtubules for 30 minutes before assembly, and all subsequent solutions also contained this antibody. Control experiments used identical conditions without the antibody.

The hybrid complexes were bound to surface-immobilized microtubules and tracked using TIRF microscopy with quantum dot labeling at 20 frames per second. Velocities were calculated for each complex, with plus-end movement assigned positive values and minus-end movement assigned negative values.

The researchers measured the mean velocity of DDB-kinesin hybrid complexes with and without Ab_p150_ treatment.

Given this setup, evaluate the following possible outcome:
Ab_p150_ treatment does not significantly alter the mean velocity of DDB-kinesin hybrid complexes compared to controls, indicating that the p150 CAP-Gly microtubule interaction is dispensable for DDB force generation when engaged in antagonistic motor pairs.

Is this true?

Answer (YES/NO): NO